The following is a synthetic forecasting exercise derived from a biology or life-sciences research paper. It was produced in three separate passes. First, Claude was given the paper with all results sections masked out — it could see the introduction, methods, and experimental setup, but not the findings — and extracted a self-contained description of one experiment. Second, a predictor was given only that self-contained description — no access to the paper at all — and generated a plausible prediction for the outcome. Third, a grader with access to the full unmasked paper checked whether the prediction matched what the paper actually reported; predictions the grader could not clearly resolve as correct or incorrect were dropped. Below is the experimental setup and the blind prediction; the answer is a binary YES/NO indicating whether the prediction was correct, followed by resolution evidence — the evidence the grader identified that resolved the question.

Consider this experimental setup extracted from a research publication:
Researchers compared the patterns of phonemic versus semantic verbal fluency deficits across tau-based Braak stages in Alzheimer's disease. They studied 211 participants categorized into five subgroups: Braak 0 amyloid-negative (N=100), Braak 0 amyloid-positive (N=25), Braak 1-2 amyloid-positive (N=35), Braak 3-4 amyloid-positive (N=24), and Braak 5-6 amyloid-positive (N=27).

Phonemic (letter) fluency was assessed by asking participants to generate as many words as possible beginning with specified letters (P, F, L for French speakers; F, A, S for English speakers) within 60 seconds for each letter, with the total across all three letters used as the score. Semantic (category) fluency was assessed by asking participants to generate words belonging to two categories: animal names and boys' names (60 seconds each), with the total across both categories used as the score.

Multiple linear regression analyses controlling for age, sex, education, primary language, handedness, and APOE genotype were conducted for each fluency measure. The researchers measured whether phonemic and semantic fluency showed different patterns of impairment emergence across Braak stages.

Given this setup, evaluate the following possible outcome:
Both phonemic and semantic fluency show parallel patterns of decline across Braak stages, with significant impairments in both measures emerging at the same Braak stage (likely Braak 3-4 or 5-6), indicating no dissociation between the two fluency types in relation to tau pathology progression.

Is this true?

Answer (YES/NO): YES